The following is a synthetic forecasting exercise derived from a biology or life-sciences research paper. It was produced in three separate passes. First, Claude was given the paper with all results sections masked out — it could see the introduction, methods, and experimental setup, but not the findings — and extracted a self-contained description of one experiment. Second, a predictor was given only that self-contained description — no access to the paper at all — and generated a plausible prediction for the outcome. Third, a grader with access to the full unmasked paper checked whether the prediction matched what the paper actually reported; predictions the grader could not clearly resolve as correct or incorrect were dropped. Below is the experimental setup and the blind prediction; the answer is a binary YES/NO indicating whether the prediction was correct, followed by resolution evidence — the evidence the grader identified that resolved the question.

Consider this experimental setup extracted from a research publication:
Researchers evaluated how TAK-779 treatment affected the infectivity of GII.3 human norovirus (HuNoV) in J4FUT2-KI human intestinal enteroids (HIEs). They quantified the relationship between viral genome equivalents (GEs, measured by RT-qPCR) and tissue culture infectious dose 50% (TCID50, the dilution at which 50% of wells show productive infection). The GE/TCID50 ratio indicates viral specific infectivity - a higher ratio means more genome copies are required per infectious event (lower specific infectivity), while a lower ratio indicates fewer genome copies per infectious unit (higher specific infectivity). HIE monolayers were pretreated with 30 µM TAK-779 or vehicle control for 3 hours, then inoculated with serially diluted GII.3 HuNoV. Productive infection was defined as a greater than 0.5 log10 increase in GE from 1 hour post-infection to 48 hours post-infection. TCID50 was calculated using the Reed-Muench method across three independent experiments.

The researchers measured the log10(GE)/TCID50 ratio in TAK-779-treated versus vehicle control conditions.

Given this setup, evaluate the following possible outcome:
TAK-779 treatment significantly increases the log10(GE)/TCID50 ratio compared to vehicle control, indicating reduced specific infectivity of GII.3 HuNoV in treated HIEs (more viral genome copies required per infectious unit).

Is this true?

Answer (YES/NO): NO